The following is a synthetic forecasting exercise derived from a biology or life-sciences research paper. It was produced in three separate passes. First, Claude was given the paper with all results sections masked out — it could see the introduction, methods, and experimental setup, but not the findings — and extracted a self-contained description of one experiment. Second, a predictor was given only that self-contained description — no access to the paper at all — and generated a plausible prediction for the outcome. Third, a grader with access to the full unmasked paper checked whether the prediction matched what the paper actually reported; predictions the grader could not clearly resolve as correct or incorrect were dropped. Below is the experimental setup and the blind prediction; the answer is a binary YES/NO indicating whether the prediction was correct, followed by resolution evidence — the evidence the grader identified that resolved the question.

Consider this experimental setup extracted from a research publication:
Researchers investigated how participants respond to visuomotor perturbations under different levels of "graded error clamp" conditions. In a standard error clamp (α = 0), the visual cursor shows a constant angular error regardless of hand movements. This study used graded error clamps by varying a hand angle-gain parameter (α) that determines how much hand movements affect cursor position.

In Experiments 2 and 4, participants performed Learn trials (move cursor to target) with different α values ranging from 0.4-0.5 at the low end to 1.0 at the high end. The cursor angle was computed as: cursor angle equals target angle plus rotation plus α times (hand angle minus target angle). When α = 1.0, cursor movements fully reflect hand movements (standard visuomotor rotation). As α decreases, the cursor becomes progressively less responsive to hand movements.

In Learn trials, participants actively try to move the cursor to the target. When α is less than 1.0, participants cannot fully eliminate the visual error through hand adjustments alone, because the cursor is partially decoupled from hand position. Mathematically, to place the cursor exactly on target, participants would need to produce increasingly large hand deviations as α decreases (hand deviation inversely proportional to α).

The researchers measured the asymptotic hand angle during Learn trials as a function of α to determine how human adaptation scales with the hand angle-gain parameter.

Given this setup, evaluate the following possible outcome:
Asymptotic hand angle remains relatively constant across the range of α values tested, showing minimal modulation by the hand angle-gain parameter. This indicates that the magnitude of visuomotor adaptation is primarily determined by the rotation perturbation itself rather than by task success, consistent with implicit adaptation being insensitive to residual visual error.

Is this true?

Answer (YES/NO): NO